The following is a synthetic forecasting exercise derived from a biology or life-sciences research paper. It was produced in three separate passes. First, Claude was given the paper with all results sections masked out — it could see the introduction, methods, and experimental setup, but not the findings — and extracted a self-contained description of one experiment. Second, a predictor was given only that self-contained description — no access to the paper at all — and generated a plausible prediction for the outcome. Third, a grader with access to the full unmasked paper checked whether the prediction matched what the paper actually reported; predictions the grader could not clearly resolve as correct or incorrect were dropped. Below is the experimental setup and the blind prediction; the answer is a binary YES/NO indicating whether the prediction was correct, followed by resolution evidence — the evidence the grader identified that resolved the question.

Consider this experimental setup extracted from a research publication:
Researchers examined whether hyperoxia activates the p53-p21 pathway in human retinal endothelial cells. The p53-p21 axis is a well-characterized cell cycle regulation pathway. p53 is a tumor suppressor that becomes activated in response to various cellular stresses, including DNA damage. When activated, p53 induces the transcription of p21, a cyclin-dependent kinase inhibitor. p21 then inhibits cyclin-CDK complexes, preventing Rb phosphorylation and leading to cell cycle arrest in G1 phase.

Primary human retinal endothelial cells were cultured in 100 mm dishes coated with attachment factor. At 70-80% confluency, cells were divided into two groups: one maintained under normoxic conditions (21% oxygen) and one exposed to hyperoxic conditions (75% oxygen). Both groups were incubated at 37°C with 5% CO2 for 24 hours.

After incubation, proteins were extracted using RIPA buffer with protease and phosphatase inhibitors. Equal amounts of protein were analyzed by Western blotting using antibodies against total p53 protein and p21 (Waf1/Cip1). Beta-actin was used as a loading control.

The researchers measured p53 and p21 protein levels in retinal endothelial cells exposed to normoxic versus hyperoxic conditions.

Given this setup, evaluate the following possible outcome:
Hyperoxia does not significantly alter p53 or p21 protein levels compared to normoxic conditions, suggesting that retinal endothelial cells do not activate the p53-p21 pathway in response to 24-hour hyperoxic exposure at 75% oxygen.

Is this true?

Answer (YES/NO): NO